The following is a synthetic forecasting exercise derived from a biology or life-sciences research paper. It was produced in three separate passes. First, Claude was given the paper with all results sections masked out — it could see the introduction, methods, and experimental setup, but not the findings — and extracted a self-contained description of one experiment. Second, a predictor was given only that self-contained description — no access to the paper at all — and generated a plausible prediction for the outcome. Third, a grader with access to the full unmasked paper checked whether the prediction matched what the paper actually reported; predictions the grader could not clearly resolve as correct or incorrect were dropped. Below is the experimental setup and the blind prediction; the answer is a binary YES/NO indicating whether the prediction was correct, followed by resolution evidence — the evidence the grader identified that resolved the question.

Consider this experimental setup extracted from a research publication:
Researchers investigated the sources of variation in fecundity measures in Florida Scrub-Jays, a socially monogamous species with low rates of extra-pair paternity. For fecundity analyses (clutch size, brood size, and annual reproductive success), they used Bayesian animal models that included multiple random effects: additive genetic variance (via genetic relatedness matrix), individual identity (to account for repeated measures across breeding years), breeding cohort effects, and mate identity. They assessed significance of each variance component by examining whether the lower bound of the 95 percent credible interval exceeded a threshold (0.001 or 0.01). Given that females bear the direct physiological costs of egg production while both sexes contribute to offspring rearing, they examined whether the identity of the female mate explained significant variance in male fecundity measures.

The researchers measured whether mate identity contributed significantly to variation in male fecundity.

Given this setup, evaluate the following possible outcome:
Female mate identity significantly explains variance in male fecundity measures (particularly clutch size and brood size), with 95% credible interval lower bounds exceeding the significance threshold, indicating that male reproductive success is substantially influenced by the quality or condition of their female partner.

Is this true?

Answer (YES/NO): YES